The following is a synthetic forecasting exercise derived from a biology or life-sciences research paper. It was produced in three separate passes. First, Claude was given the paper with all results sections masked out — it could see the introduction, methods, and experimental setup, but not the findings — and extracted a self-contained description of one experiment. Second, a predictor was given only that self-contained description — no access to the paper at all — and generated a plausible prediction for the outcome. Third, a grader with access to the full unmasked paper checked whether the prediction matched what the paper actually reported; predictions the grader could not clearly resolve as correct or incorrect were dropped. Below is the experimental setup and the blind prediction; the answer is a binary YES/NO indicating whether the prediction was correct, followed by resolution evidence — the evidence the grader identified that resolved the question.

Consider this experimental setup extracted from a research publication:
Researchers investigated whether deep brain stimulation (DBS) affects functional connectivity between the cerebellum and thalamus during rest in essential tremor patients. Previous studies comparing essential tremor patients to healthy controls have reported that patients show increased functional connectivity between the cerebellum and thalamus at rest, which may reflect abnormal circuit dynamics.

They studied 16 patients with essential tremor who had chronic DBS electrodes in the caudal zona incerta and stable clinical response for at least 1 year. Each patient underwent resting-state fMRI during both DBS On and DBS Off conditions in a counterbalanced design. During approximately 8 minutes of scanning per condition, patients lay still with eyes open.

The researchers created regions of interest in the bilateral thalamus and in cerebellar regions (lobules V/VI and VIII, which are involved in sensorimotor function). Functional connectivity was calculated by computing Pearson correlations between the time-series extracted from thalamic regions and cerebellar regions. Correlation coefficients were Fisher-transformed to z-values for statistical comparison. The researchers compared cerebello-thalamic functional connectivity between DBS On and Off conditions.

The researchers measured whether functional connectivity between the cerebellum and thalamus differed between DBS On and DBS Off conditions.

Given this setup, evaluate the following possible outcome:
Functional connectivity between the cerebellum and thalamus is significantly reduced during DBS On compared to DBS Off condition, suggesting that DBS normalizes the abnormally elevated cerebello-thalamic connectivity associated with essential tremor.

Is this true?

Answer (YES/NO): NO